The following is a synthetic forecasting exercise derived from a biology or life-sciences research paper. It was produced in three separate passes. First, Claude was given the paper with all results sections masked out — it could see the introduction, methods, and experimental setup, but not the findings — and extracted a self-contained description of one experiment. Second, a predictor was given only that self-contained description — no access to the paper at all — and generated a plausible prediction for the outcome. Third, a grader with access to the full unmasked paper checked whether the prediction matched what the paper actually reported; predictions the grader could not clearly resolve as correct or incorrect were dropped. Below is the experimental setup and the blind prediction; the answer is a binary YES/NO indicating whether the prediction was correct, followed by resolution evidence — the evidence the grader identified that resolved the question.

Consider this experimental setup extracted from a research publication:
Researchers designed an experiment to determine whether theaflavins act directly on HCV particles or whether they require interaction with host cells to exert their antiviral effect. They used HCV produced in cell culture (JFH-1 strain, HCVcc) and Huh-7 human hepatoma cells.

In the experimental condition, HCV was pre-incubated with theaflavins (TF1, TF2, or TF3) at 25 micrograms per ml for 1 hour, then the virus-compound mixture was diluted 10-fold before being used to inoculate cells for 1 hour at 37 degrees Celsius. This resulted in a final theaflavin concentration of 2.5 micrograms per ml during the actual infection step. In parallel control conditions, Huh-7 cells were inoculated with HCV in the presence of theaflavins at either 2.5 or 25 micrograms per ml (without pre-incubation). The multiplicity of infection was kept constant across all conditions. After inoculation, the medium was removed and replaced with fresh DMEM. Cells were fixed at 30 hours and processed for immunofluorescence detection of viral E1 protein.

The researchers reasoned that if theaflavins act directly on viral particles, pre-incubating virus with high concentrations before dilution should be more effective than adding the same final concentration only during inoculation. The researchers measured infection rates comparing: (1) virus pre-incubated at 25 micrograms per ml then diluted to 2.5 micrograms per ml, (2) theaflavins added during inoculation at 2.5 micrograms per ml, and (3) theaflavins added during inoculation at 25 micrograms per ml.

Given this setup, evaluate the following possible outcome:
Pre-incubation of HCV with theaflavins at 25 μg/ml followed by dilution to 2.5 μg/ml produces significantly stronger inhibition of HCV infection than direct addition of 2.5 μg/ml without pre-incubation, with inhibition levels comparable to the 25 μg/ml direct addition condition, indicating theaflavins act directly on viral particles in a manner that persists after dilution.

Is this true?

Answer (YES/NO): YES